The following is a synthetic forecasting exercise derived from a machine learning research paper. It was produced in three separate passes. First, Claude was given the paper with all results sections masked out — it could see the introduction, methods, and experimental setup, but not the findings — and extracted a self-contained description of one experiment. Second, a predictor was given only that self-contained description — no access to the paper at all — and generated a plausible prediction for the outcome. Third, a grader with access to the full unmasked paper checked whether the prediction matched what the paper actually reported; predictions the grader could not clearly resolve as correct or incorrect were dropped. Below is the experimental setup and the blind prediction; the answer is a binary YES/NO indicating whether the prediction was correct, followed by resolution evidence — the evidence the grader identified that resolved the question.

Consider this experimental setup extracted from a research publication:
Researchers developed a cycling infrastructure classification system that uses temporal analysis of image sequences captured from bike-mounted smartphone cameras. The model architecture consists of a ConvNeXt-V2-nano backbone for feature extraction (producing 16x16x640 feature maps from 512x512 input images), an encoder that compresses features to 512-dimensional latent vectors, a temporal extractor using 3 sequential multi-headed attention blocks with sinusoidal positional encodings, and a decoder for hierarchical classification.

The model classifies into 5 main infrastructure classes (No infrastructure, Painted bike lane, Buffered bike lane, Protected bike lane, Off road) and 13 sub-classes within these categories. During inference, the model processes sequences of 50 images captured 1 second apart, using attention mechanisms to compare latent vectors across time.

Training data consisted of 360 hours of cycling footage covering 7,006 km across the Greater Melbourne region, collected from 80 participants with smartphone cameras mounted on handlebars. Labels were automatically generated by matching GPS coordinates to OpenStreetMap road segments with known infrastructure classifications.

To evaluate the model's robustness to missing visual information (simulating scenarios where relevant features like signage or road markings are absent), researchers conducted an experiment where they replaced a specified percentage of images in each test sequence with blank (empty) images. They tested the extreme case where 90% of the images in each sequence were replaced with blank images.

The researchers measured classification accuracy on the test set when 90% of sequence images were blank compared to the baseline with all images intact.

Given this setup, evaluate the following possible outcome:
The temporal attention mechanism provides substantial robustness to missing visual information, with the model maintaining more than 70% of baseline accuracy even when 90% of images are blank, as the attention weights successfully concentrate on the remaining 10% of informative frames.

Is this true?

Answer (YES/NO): YES